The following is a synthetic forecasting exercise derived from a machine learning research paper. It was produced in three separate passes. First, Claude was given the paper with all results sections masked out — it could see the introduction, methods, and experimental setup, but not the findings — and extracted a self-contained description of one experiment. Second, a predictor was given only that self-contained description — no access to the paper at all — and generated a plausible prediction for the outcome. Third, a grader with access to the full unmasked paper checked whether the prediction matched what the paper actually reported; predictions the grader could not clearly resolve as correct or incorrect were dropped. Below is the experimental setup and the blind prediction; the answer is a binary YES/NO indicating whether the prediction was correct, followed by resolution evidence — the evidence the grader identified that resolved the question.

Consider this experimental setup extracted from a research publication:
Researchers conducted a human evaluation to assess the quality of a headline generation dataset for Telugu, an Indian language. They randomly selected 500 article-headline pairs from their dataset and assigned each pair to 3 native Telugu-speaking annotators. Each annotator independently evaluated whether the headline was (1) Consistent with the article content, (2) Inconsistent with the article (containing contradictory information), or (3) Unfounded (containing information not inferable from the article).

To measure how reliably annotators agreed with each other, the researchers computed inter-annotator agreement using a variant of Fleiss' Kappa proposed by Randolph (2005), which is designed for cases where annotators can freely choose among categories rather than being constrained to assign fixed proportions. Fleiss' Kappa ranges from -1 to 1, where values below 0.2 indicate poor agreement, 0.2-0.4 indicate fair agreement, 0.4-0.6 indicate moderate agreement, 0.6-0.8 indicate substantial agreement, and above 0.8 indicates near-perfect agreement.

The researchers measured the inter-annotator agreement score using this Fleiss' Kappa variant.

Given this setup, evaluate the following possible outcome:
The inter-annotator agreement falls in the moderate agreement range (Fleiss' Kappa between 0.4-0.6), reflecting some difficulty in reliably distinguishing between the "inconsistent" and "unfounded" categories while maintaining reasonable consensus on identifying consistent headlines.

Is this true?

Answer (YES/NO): NO